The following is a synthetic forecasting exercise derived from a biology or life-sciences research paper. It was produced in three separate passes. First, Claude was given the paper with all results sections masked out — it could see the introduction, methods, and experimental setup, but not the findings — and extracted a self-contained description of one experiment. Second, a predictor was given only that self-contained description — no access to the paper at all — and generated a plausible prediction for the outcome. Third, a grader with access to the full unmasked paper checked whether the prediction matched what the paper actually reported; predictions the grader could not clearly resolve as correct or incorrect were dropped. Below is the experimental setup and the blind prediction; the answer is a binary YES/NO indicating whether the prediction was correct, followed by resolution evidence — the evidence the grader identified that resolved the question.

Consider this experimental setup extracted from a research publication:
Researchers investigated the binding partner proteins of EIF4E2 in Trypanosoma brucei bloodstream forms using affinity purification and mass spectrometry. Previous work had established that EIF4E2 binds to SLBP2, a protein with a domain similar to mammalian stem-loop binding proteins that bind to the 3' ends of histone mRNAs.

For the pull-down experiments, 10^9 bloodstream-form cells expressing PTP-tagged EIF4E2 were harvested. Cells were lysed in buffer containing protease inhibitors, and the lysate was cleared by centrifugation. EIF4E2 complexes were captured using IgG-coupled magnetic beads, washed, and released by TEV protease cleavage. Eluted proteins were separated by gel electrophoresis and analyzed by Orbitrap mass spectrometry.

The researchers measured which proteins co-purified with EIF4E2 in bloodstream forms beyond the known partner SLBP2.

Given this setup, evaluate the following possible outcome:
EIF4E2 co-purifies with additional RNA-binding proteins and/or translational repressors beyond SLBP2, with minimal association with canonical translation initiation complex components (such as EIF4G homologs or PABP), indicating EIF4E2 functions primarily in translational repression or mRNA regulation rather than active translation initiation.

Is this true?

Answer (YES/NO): NO